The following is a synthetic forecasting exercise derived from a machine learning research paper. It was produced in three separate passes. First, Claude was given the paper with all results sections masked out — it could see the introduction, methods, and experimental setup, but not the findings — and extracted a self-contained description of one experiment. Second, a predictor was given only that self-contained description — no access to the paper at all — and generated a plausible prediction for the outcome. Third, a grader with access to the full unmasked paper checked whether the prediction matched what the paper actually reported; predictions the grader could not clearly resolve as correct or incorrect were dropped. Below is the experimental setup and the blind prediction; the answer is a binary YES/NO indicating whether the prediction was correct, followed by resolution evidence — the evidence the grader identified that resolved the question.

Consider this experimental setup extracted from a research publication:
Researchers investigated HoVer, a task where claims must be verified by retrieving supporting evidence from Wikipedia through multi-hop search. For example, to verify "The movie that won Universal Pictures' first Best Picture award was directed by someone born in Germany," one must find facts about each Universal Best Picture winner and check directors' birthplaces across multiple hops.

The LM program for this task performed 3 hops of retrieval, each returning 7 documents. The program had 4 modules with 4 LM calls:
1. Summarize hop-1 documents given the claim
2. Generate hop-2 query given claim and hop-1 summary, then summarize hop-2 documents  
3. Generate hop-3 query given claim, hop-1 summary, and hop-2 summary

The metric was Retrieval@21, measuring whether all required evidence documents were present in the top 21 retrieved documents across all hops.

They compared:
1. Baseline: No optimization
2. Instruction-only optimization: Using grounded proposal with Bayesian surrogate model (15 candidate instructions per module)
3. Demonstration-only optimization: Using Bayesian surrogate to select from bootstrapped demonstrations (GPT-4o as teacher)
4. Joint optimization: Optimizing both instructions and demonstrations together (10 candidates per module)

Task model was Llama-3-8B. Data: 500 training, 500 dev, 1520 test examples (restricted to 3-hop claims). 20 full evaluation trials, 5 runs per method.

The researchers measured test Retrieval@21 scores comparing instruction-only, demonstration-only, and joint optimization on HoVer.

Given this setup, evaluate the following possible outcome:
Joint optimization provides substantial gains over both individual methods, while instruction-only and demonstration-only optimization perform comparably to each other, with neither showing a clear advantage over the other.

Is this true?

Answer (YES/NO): NO